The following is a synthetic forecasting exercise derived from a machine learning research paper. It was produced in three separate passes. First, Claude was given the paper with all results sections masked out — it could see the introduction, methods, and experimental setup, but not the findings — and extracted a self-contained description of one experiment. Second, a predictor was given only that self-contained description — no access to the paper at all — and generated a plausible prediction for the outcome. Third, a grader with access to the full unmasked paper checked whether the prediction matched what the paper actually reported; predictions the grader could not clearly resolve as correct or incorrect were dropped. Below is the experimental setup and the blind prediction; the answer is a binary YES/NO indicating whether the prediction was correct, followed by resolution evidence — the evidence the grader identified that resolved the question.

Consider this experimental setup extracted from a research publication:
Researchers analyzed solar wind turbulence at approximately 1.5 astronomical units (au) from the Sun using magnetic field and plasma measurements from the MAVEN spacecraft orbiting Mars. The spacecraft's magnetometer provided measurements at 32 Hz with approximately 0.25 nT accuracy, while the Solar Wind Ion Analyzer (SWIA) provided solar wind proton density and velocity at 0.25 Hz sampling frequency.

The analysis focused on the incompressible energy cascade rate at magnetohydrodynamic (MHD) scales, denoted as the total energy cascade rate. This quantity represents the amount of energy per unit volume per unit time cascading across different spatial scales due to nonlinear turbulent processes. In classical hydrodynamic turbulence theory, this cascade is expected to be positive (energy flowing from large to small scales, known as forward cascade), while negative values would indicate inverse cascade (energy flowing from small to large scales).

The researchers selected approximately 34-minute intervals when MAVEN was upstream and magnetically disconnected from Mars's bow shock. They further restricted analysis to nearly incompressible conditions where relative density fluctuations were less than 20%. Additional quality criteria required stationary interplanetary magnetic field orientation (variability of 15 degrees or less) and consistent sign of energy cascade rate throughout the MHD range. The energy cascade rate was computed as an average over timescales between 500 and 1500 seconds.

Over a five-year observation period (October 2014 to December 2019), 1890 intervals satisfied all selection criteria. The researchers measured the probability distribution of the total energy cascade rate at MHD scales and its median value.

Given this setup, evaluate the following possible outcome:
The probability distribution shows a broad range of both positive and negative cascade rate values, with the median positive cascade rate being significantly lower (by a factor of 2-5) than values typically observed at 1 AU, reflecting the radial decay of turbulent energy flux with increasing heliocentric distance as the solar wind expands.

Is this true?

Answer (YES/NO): NO